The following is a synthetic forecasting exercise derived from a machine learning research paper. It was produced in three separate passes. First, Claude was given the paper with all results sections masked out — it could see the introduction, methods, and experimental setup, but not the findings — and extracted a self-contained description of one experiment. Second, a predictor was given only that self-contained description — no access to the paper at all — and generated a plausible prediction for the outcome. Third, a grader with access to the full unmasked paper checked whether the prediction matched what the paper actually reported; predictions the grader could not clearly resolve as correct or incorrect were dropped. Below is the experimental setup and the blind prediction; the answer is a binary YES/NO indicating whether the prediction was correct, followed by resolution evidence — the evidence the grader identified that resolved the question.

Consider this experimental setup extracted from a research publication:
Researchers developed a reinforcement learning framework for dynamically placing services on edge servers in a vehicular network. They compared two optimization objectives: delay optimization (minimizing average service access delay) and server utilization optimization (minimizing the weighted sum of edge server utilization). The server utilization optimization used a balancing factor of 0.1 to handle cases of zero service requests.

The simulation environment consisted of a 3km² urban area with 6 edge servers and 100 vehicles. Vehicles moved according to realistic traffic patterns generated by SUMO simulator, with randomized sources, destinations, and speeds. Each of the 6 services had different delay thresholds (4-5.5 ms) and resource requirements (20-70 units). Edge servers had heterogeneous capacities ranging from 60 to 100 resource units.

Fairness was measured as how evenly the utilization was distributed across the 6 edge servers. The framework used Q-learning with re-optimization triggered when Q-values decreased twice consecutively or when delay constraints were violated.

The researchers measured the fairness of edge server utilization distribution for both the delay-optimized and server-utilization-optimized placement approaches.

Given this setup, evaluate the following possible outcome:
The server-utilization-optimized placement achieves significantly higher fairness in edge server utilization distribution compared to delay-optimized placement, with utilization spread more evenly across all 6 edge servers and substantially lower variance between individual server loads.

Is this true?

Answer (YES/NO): YES